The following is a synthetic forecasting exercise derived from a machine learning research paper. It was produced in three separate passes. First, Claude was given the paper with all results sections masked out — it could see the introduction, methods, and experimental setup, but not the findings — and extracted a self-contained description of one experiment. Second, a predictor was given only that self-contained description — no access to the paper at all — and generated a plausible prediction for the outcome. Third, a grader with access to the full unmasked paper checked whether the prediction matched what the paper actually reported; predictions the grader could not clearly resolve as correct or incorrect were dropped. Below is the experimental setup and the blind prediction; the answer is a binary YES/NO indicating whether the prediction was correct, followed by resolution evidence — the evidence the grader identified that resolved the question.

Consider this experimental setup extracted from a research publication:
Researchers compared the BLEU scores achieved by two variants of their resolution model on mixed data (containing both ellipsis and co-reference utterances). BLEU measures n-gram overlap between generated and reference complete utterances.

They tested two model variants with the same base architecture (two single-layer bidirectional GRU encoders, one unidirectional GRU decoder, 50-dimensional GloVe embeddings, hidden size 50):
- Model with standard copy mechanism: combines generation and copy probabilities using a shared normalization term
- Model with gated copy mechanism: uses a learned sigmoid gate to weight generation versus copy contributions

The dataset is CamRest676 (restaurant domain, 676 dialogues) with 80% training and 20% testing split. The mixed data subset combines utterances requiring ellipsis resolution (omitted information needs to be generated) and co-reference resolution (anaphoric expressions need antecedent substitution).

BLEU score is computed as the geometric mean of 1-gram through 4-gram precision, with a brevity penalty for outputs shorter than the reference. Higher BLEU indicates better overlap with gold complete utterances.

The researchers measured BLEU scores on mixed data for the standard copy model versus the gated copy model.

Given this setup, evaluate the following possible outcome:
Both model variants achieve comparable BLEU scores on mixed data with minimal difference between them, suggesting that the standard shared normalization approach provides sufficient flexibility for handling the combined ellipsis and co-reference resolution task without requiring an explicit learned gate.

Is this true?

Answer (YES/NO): YES